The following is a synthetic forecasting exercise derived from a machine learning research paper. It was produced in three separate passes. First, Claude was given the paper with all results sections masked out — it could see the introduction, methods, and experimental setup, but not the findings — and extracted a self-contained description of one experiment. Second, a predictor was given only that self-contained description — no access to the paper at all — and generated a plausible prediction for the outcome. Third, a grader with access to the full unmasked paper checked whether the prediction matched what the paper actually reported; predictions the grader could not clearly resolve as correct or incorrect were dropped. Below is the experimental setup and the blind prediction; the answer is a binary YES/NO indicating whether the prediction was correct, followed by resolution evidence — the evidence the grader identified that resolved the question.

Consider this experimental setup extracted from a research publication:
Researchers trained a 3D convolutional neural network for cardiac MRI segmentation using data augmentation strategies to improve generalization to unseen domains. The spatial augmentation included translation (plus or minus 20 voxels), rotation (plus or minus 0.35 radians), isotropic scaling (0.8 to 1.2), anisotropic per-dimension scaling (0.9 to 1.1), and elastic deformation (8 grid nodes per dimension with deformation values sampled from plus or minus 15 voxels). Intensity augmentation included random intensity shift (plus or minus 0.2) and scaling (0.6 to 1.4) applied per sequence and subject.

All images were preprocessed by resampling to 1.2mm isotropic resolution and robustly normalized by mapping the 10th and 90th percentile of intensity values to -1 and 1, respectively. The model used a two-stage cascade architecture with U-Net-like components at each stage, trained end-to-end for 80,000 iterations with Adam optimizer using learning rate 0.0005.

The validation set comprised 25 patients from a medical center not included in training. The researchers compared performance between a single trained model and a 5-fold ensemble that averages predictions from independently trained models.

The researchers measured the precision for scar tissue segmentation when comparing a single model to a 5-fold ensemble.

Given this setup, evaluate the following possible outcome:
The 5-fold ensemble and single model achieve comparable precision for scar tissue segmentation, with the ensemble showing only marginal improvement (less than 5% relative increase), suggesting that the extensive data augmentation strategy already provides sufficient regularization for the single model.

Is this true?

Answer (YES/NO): NO